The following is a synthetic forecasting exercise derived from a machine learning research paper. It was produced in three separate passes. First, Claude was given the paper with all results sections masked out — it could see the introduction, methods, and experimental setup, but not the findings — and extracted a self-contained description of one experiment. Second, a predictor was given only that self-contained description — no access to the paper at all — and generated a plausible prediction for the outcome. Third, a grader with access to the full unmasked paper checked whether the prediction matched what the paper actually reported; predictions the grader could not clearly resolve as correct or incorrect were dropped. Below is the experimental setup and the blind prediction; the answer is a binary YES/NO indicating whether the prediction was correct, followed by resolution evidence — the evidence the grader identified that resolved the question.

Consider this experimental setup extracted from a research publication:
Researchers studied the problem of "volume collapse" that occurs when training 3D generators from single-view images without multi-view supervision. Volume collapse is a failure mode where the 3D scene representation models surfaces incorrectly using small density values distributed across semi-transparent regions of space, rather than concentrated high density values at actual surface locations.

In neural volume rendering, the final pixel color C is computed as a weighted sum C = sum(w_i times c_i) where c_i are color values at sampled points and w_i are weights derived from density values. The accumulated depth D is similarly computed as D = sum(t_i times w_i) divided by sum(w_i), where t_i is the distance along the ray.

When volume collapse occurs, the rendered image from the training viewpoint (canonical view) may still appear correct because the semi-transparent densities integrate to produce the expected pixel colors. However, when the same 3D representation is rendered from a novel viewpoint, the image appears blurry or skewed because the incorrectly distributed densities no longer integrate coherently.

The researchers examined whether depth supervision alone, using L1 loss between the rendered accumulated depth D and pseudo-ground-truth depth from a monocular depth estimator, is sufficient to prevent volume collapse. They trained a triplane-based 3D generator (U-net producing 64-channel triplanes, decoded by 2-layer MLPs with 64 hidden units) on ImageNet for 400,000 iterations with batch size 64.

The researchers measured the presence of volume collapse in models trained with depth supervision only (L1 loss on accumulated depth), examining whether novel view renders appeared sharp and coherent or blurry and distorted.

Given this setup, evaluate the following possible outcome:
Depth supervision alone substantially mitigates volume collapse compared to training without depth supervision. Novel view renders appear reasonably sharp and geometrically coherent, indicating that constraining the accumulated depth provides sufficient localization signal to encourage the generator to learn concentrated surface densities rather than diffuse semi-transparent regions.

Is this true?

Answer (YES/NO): NO